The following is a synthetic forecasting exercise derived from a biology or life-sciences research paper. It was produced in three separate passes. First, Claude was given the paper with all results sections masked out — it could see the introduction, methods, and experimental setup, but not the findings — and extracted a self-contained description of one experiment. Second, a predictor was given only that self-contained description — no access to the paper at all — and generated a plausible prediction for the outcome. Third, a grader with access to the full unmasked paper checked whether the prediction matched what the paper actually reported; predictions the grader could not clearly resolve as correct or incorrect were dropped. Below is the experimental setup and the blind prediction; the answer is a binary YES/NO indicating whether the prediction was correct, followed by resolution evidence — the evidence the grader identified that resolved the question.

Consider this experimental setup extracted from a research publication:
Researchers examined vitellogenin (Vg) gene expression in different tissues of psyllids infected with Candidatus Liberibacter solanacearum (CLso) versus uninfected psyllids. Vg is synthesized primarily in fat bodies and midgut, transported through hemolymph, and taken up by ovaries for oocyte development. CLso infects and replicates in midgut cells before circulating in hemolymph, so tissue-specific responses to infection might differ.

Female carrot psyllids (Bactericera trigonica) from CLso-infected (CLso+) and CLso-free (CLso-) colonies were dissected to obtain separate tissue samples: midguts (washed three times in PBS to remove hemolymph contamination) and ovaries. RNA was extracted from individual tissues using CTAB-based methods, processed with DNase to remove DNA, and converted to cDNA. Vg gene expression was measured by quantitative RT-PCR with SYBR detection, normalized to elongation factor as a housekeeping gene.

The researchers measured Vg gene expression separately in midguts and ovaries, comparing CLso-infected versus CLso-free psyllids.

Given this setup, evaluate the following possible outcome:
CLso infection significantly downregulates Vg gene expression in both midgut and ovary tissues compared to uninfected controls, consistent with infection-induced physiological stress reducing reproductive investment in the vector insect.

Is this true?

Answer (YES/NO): NO